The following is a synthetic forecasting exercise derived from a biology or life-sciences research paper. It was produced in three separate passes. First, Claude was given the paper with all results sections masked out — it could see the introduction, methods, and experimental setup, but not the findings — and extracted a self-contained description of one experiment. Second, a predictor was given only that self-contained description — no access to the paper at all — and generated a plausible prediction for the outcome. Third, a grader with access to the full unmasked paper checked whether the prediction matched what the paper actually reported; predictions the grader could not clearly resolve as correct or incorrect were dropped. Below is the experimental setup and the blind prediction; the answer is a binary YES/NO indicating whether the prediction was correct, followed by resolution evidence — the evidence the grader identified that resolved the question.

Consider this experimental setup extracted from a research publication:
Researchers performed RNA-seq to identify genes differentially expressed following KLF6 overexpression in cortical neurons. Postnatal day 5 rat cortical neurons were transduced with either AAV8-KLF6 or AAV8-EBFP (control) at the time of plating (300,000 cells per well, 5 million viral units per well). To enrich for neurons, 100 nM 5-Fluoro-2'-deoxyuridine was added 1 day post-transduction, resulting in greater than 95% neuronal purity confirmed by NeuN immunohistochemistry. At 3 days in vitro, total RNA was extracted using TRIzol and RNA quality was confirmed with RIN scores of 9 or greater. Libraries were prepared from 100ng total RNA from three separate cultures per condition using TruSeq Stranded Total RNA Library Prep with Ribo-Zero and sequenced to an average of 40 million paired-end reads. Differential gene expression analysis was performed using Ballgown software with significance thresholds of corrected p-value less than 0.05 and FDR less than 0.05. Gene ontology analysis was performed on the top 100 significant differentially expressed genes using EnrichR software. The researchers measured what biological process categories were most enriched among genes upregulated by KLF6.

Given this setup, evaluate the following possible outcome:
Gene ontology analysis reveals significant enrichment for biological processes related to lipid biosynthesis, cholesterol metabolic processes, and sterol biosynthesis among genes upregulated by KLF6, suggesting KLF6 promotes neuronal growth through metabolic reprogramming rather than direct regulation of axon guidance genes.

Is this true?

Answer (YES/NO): NO